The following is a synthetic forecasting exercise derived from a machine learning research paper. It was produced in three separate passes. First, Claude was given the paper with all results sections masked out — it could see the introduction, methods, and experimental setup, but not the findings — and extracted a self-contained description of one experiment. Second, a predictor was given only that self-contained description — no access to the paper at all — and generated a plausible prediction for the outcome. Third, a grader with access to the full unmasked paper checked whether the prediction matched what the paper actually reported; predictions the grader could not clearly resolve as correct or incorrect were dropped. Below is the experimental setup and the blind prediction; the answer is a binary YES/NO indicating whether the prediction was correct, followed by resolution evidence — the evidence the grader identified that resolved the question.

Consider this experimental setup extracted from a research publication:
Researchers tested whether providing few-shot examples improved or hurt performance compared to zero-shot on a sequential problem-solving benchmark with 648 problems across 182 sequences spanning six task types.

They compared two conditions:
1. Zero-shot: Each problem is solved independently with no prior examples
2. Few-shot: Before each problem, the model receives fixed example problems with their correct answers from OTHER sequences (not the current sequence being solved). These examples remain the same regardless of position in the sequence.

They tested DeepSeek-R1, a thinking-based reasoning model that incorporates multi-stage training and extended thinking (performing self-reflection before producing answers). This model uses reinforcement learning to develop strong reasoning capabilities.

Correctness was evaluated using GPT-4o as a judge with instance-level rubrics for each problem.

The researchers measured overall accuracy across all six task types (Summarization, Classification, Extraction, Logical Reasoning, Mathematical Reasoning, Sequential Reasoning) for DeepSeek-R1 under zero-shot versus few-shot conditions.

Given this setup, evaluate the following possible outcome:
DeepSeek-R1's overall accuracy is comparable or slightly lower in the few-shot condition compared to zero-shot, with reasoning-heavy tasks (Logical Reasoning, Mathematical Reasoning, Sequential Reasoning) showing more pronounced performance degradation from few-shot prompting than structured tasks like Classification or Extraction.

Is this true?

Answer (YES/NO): NO